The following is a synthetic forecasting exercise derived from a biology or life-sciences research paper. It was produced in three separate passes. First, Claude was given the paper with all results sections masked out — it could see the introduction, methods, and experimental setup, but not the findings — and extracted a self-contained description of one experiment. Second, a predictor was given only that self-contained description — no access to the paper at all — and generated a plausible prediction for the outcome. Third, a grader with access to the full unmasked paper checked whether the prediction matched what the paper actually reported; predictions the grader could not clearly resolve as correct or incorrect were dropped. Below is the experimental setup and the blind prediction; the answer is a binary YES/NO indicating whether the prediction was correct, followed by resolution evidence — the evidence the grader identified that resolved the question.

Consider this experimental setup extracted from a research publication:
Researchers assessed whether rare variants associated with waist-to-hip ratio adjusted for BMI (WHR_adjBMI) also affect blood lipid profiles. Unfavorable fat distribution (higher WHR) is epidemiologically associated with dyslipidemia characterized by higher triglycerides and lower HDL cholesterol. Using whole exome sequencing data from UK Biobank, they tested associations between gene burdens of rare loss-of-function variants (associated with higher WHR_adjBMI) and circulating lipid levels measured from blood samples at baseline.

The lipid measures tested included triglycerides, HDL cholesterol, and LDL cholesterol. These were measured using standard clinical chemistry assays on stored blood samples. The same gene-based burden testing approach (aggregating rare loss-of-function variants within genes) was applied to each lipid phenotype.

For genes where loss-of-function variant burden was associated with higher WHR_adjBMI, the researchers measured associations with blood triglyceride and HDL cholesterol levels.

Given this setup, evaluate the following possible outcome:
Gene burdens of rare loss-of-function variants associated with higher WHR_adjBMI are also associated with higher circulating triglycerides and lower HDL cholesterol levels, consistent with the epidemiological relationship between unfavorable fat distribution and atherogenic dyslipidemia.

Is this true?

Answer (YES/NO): YES